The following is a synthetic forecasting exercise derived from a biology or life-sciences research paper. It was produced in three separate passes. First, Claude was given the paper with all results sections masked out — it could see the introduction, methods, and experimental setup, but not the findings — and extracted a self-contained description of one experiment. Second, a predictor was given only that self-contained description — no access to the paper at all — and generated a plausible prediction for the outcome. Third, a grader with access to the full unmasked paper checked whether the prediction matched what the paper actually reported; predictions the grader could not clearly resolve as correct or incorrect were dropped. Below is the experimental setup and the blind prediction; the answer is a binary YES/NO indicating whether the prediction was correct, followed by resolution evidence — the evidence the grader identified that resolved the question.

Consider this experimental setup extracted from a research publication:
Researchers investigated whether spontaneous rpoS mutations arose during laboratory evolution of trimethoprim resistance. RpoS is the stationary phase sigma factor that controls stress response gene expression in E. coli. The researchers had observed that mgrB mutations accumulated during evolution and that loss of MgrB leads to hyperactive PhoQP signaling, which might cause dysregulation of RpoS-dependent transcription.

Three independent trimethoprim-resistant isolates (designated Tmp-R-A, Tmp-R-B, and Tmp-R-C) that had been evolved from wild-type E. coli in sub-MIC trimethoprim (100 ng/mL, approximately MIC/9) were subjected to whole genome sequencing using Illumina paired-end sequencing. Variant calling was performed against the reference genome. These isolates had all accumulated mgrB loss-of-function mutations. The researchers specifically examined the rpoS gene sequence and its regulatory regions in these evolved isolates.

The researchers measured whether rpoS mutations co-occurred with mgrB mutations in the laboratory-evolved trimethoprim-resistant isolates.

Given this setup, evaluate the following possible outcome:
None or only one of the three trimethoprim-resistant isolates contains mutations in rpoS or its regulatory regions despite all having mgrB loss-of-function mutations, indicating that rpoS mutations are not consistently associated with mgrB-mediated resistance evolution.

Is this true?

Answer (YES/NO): NO